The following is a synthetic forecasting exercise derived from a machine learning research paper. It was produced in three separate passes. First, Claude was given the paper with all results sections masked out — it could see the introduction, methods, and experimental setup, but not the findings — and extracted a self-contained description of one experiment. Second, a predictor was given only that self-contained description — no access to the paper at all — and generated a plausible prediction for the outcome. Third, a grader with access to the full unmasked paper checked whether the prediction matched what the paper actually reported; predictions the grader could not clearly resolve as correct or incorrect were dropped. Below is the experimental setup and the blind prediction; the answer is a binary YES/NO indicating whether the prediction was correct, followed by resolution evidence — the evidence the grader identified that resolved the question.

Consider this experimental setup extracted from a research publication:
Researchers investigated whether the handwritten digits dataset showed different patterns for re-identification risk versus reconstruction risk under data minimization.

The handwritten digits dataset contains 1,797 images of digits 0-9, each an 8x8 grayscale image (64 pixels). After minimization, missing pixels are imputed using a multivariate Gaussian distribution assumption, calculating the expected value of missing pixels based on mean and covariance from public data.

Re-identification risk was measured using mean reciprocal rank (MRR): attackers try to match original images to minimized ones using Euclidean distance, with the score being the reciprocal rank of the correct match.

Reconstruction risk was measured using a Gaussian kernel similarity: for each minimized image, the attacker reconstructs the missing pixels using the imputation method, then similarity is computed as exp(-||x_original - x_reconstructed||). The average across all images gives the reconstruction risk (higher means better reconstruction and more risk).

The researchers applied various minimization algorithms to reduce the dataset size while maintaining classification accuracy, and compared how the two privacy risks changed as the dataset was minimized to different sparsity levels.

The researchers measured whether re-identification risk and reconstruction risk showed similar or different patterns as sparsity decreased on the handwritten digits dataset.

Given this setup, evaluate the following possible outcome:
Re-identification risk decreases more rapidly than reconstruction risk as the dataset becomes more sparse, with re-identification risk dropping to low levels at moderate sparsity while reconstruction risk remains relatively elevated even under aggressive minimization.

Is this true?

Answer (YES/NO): NO